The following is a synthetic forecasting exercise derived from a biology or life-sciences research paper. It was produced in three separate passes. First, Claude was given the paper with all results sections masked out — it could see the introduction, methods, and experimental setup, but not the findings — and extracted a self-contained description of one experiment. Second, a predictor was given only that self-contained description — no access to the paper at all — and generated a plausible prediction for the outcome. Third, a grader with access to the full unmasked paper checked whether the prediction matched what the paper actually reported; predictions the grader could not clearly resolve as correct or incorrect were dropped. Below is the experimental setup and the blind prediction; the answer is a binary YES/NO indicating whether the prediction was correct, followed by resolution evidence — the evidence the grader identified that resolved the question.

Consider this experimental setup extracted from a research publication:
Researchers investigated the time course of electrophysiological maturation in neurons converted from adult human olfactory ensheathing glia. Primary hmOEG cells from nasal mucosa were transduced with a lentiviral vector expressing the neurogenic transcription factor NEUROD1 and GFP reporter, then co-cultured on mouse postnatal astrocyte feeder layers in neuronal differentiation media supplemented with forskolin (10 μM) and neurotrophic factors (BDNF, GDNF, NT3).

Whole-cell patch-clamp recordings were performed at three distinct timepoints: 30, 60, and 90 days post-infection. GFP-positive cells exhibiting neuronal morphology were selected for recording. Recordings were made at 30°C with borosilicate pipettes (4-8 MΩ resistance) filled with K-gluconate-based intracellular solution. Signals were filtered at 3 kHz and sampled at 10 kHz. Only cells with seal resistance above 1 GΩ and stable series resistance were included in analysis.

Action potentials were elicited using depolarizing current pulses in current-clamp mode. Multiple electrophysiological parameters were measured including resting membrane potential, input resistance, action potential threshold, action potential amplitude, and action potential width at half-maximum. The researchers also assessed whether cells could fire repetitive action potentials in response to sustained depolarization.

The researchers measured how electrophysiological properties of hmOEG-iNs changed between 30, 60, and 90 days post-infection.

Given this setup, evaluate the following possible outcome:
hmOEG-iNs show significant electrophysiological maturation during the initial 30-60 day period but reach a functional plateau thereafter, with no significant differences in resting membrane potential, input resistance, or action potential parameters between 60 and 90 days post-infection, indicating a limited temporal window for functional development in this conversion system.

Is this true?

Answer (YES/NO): NO